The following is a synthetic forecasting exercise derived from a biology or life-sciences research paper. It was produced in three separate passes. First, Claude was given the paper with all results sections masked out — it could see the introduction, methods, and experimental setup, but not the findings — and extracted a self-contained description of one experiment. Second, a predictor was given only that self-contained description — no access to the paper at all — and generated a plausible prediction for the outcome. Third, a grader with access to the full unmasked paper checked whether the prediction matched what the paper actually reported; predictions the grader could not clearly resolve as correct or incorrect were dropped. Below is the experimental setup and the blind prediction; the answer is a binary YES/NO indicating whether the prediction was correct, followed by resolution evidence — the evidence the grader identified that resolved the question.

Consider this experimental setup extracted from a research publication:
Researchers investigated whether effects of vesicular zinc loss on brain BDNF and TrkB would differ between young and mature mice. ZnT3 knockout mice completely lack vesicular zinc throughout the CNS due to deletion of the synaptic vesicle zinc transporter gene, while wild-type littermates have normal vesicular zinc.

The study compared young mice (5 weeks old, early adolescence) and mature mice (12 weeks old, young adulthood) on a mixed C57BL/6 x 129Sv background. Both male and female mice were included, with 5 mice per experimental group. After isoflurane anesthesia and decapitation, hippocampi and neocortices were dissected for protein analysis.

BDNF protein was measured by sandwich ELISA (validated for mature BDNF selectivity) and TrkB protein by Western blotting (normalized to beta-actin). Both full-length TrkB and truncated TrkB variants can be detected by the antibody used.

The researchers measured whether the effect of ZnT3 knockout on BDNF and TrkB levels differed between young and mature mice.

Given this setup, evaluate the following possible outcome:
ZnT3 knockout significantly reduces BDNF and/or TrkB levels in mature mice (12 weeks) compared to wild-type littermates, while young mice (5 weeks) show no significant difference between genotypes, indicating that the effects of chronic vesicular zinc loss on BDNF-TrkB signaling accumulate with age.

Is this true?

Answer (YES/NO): NO